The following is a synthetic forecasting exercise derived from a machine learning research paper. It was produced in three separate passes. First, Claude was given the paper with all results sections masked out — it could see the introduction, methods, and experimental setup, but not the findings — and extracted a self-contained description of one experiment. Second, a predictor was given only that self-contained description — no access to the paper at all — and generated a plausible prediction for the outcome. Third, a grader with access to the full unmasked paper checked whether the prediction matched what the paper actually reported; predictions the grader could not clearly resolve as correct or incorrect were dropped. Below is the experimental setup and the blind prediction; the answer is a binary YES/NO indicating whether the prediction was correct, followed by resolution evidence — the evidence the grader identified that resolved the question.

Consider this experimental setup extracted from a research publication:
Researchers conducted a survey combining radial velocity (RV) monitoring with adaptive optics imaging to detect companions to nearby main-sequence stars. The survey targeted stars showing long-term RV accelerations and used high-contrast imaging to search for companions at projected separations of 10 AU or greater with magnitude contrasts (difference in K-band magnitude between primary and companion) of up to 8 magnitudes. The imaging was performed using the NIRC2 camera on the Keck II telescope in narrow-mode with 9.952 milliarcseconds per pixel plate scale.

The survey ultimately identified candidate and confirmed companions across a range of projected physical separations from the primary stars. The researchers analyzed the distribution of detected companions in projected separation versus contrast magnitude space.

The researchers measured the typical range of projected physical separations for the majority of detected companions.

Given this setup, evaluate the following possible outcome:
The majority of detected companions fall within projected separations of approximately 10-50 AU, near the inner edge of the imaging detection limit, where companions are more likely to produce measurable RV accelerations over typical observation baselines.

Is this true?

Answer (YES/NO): NO